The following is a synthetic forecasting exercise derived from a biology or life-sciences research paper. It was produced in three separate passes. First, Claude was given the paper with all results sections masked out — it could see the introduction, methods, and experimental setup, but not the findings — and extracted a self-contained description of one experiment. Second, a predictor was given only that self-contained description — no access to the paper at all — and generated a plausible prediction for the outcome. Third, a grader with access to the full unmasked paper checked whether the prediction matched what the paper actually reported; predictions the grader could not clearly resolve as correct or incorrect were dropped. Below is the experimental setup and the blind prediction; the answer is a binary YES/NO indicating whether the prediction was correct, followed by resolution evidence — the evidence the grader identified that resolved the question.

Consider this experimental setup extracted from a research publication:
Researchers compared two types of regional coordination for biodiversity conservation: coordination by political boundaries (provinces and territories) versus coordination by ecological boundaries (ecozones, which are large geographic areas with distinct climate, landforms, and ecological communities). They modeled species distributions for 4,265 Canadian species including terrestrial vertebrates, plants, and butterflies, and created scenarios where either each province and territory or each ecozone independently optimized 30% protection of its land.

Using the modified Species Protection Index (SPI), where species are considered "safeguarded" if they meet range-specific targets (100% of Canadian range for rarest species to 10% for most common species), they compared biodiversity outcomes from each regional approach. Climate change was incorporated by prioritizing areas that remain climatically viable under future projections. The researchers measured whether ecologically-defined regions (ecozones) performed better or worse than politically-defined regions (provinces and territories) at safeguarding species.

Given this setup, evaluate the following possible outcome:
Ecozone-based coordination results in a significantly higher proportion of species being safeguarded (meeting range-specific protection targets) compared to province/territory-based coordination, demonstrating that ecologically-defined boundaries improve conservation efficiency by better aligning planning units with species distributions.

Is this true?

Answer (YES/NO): NO